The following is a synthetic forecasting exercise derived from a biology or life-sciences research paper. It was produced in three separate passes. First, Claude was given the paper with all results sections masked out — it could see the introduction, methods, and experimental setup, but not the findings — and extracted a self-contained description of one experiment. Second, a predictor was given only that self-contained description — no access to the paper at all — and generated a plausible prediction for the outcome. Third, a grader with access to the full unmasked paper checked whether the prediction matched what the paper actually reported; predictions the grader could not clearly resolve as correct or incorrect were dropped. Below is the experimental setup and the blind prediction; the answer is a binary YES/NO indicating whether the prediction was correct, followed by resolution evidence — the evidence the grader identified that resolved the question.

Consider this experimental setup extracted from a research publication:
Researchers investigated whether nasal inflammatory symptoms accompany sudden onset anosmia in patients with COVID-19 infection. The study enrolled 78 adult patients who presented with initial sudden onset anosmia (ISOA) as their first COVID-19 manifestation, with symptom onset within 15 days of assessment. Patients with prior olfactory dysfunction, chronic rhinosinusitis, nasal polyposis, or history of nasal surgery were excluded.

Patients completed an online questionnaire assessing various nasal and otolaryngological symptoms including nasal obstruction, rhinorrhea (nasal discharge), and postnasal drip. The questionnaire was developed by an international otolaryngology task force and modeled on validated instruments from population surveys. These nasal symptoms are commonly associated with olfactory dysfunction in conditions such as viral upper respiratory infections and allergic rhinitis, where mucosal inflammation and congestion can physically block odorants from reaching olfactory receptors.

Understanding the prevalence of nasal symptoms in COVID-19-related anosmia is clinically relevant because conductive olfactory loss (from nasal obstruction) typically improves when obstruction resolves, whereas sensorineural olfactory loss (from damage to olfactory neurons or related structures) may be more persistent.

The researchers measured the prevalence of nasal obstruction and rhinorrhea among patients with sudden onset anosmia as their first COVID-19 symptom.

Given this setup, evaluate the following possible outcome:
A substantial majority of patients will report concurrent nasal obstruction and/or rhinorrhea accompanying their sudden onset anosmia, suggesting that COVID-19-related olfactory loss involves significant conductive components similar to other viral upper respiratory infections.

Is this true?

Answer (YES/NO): NO